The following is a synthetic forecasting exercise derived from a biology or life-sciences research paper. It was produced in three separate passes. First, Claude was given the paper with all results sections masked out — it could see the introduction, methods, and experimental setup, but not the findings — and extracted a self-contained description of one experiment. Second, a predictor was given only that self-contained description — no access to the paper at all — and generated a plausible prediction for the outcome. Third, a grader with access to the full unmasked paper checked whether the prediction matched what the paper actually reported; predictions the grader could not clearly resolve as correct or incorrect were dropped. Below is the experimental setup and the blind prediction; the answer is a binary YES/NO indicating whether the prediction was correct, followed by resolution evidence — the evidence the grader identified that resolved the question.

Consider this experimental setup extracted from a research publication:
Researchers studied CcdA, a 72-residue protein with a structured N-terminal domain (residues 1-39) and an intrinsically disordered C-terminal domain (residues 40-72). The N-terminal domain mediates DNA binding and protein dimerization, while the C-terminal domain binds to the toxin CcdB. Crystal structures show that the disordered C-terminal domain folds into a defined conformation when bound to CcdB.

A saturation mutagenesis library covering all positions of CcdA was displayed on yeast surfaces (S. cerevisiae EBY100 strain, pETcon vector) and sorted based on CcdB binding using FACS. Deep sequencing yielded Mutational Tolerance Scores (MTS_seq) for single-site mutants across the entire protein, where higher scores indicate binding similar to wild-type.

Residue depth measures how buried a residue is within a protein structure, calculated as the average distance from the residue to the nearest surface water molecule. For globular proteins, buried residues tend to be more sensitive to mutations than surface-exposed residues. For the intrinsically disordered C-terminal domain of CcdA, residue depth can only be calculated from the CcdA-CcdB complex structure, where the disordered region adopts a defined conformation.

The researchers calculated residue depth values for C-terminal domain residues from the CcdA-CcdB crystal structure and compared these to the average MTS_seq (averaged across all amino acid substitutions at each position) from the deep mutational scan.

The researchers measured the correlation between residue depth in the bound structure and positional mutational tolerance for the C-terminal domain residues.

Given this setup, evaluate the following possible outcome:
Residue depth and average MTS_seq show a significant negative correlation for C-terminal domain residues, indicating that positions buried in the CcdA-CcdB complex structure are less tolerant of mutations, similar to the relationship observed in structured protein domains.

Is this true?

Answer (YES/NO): YES